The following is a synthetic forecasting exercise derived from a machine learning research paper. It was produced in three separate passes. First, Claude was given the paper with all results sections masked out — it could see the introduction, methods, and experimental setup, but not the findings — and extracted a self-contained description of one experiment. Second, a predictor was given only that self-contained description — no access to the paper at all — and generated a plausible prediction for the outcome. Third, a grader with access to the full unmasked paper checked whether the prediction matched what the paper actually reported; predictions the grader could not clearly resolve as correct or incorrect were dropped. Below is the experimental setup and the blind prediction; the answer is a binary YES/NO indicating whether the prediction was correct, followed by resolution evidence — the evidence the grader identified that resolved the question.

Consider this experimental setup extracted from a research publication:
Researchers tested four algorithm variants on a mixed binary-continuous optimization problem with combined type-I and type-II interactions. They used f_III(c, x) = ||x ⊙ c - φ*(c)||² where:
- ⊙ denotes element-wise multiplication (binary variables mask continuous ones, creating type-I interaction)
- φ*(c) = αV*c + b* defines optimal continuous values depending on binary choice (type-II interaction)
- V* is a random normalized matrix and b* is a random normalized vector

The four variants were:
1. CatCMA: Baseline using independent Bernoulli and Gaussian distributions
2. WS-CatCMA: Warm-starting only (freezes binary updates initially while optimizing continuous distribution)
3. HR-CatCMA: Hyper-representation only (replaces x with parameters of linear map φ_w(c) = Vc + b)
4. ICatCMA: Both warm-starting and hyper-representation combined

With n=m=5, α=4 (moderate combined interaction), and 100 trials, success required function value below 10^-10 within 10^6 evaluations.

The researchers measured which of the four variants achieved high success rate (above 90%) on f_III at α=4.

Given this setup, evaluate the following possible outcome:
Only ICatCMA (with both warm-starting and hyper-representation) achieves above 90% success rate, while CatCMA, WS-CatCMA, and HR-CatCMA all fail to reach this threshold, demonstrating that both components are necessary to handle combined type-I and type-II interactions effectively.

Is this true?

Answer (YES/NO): NO